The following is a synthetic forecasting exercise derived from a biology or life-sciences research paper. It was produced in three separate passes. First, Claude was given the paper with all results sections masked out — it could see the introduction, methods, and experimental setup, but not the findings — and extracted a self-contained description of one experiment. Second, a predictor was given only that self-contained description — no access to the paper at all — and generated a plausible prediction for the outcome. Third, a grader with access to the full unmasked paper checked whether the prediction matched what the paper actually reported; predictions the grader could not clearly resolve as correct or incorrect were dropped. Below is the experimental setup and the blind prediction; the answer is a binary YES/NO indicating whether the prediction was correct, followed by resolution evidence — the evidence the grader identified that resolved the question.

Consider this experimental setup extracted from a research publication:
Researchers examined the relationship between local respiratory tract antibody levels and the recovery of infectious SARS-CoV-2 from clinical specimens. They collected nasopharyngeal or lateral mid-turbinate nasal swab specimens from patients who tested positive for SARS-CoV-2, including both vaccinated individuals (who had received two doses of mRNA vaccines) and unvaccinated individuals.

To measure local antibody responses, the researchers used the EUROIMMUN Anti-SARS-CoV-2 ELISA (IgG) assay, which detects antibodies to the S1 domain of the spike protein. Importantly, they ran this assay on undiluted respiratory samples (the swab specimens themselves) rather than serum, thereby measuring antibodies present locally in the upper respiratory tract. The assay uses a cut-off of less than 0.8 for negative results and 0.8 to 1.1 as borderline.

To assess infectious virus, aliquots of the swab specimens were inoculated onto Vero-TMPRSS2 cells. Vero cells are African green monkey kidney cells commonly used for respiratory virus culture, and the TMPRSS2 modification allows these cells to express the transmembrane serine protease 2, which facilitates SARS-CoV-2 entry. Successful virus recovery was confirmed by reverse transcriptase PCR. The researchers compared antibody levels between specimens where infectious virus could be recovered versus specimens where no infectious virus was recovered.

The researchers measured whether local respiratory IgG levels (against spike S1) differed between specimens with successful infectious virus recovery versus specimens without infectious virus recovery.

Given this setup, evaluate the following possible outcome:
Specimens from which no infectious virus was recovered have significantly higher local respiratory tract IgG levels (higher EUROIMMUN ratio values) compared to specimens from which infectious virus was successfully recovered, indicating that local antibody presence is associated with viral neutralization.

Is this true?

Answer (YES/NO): YES